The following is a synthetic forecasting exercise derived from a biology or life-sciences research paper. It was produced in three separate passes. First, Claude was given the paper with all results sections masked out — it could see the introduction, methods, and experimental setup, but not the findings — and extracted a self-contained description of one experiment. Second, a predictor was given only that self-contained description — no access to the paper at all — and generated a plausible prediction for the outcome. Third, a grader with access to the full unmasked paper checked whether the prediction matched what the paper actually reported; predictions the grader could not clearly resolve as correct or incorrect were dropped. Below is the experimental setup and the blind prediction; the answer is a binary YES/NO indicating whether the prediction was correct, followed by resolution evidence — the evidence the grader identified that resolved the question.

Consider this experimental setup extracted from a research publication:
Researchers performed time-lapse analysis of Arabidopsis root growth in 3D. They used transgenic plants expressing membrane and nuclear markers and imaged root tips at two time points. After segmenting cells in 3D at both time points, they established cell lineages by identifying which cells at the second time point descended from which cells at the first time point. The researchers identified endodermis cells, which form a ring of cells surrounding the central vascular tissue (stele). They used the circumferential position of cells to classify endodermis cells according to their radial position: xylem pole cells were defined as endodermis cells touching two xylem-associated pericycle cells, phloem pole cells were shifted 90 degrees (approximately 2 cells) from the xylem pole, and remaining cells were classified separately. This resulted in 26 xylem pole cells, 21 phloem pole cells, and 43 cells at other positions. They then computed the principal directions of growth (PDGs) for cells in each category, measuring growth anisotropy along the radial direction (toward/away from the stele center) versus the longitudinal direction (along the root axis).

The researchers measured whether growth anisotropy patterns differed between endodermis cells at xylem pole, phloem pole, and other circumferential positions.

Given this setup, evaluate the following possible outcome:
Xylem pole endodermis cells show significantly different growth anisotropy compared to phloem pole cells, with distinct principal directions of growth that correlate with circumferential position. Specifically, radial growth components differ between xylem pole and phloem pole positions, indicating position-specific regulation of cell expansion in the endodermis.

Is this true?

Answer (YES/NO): NO